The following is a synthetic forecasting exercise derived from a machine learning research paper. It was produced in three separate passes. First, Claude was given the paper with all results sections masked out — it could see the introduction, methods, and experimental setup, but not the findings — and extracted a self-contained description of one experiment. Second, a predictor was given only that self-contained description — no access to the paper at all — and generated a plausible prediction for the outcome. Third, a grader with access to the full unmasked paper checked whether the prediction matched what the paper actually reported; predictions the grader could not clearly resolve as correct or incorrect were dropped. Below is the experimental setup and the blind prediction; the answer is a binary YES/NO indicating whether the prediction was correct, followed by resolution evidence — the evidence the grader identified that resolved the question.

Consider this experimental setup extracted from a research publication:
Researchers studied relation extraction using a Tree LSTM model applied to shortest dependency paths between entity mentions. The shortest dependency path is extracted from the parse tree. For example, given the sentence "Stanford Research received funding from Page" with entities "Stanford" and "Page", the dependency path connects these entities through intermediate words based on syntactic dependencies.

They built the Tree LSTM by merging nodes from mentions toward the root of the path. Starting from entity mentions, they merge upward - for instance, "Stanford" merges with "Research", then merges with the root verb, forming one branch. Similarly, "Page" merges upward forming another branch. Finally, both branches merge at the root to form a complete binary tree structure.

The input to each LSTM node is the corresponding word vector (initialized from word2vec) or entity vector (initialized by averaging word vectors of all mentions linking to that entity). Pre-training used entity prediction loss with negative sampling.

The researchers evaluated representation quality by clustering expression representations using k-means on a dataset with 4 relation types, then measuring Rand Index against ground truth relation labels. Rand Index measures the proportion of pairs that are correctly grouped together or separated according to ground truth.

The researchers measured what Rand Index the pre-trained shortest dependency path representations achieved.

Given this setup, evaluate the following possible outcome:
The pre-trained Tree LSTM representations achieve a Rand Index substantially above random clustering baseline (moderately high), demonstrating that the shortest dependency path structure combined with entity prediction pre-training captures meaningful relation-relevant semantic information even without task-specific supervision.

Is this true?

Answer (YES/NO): NO